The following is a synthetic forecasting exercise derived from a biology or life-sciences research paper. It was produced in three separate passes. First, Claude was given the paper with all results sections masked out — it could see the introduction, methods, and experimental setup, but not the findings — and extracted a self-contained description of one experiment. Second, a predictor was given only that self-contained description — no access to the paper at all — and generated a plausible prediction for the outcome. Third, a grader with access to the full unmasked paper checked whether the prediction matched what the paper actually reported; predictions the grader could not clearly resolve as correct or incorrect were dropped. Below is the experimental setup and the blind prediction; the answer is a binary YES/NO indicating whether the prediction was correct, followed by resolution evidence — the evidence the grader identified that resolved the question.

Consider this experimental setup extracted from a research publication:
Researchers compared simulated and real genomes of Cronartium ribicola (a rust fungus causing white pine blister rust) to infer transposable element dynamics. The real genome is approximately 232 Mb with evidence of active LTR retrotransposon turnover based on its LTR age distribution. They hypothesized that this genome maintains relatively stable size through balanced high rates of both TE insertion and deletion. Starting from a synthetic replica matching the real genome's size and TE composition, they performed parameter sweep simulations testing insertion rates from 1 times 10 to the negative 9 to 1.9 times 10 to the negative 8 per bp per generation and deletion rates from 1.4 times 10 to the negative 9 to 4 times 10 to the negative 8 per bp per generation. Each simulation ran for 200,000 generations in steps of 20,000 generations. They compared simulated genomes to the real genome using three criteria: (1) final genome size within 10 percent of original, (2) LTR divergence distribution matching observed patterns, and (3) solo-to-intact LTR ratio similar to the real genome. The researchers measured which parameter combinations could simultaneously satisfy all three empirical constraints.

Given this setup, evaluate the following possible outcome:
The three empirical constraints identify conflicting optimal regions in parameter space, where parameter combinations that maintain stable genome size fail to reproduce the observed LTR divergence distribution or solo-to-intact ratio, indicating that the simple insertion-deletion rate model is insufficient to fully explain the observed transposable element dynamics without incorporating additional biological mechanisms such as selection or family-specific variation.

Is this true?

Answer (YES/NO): NO